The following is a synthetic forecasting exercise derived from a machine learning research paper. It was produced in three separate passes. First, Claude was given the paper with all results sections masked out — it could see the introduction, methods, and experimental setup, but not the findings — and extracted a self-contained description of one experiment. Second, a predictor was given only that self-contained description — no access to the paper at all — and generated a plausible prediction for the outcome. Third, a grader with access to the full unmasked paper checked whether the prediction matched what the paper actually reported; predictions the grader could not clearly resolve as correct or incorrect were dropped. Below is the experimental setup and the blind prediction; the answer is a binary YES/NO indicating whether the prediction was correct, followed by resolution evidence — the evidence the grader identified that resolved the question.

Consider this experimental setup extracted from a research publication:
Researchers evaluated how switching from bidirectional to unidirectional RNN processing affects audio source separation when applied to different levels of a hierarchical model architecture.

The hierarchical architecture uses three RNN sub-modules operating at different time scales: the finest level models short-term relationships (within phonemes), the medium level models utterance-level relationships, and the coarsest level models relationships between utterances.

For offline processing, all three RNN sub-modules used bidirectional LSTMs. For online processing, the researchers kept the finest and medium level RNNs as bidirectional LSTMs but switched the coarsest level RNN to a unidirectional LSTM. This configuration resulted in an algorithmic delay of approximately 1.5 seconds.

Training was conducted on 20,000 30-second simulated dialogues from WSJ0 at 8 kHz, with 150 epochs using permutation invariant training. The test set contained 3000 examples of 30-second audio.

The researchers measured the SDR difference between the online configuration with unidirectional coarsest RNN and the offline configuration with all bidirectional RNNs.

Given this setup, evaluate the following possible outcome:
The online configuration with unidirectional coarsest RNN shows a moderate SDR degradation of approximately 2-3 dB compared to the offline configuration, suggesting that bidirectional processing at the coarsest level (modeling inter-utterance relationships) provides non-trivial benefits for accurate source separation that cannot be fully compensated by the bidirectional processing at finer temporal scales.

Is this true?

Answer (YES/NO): NO